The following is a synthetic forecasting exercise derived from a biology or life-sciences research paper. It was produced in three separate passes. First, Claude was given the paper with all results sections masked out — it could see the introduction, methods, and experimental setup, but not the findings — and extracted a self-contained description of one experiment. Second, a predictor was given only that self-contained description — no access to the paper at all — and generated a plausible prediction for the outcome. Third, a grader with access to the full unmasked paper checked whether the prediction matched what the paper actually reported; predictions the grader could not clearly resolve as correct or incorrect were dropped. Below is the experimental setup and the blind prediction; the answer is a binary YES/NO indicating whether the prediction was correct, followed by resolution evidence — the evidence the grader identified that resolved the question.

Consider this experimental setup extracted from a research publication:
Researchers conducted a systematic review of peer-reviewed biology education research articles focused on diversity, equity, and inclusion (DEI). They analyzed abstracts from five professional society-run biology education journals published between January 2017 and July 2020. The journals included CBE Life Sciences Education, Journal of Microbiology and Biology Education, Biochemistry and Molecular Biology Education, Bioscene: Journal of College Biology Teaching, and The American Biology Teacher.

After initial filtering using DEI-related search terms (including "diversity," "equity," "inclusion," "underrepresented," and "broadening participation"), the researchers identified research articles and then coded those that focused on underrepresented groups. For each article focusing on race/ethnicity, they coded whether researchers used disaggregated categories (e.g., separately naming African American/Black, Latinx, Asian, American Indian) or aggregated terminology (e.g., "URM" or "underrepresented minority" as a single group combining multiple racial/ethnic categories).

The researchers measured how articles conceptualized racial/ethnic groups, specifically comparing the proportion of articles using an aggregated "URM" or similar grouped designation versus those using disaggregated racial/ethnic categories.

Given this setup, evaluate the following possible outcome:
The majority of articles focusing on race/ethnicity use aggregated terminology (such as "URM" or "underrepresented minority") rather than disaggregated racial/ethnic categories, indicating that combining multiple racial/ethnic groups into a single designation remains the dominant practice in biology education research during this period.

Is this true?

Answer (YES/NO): YES